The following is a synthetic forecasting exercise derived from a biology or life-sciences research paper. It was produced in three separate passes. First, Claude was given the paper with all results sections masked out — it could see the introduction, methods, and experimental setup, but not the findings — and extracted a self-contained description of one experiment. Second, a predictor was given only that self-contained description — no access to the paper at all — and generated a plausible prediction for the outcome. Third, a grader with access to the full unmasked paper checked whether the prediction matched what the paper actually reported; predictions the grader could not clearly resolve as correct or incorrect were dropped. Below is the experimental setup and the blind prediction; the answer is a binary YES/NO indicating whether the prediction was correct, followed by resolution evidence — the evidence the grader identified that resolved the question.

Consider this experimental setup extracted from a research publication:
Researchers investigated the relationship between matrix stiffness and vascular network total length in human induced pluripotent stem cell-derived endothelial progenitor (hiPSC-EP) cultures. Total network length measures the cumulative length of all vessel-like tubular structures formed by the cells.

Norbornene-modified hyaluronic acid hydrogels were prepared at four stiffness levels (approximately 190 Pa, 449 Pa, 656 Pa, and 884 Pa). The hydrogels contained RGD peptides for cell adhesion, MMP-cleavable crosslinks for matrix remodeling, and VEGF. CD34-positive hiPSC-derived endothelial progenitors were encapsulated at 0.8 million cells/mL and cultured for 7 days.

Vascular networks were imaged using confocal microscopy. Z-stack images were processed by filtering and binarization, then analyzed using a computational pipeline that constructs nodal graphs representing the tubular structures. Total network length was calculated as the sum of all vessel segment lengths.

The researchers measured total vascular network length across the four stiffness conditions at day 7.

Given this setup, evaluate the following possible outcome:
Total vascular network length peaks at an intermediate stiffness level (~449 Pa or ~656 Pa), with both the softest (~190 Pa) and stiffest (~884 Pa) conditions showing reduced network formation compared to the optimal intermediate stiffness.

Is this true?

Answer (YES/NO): NO